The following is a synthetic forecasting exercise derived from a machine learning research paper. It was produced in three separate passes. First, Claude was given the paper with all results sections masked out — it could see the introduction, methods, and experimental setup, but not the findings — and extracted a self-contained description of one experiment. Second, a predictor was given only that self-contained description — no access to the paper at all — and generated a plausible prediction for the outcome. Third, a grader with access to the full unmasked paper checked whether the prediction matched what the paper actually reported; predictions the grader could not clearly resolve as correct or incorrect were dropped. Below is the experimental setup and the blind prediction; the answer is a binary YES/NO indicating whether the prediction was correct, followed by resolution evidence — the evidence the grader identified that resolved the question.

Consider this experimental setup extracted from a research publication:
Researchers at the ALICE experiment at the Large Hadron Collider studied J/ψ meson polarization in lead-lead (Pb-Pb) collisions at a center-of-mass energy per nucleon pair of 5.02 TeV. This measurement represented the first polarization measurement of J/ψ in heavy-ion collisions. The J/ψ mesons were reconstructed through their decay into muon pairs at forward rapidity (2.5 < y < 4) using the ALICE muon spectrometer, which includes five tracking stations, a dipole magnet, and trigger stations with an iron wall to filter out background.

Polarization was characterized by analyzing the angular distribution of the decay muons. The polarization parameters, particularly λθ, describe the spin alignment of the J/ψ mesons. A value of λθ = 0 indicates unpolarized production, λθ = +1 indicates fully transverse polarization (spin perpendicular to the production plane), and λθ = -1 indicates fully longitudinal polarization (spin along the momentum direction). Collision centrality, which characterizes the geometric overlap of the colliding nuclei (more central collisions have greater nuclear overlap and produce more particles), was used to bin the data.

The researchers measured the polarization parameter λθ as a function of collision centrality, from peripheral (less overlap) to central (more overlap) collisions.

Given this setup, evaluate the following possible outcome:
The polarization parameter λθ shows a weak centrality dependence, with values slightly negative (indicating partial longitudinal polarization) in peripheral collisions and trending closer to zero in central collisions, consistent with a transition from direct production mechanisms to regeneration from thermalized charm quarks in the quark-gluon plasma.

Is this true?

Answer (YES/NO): NO